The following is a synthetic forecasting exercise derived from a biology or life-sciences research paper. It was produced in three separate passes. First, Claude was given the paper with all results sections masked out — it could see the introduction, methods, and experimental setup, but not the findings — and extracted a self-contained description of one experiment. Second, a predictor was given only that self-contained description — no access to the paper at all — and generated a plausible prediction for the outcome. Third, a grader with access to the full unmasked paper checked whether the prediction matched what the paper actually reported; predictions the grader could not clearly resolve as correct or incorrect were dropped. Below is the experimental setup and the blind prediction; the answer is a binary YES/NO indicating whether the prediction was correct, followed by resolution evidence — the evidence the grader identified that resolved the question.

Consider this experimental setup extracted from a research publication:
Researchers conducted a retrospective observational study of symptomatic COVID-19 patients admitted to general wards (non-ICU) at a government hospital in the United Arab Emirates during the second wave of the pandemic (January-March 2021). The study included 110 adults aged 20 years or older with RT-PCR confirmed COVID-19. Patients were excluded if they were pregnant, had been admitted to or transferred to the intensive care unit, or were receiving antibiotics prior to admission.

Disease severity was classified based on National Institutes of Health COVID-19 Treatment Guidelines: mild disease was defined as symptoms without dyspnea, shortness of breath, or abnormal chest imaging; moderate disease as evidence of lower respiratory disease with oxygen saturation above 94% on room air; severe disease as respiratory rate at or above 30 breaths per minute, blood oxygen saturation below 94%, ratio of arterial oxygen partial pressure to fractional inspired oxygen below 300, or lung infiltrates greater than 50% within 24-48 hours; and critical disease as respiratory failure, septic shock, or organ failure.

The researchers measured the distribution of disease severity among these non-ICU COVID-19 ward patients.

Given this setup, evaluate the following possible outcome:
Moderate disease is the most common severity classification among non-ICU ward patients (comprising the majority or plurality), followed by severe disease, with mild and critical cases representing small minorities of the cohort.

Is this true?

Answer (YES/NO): NO